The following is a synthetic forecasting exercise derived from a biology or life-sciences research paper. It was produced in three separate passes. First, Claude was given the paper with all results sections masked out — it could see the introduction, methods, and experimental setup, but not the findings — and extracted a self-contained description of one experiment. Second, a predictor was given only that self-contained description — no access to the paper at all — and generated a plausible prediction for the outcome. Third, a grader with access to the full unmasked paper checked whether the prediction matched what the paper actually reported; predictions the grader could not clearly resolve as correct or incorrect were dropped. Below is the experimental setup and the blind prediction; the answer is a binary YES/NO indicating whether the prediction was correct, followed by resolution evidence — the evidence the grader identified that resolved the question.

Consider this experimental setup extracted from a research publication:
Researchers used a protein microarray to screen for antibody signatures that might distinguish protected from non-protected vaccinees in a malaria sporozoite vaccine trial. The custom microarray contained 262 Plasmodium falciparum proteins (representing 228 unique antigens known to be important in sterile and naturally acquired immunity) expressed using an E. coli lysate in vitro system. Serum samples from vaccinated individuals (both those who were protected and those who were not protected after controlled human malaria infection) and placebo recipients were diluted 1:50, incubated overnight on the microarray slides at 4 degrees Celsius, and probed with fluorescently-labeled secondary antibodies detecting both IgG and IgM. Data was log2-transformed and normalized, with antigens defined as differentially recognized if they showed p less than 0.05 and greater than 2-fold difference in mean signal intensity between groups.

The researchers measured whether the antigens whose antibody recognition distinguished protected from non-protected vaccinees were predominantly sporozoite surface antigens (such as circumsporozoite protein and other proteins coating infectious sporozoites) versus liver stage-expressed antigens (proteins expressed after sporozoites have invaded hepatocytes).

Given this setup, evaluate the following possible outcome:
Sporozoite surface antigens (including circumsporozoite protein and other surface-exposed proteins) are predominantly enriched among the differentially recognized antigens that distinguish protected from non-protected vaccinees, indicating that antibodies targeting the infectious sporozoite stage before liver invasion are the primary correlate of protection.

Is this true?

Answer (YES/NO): NO